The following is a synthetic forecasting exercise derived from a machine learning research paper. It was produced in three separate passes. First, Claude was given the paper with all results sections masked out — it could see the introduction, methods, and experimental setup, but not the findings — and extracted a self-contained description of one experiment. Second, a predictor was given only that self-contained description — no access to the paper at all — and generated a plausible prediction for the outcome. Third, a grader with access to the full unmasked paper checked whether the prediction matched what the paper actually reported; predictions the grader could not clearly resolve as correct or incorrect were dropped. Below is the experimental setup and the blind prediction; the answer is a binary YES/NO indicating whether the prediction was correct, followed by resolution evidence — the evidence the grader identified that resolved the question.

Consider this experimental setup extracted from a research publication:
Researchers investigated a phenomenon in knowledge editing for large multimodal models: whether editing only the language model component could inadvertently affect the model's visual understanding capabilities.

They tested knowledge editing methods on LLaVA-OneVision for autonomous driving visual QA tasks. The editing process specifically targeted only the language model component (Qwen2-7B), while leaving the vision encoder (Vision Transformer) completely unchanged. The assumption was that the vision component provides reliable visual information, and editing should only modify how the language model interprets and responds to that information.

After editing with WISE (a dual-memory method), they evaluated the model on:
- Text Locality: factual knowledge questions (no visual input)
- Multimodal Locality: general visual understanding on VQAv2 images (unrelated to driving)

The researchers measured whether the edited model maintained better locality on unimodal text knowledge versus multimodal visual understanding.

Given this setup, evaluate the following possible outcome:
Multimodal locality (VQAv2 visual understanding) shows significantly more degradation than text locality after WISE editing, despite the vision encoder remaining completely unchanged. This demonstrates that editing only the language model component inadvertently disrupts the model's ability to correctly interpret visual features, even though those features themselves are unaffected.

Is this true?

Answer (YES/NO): YES